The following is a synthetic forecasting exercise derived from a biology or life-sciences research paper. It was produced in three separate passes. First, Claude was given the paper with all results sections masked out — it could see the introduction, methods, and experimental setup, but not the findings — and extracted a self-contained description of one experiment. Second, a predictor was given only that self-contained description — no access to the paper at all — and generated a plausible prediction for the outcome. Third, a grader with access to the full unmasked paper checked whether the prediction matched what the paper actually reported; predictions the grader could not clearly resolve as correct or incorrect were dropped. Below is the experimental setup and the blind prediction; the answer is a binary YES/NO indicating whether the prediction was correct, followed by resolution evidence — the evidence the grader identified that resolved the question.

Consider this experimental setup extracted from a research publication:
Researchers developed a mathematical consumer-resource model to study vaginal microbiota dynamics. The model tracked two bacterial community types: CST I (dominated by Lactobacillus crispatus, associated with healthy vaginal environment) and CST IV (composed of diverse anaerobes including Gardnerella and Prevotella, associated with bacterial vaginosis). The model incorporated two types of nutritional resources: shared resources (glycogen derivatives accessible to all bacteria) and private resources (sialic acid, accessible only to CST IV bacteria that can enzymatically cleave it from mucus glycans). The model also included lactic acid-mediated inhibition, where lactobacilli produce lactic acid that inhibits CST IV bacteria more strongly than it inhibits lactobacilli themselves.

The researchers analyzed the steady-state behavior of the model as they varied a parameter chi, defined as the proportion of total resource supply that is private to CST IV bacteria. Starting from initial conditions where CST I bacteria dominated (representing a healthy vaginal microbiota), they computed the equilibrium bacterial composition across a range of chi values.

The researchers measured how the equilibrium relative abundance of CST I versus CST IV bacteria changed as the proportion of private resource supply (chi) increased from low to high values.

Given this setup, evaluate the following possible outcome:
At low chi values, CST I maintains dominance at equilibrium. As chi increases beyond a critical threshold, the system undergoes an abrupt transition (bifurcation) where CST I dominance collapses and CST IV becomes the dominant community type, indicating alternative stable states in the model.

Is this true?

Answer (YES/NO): YES